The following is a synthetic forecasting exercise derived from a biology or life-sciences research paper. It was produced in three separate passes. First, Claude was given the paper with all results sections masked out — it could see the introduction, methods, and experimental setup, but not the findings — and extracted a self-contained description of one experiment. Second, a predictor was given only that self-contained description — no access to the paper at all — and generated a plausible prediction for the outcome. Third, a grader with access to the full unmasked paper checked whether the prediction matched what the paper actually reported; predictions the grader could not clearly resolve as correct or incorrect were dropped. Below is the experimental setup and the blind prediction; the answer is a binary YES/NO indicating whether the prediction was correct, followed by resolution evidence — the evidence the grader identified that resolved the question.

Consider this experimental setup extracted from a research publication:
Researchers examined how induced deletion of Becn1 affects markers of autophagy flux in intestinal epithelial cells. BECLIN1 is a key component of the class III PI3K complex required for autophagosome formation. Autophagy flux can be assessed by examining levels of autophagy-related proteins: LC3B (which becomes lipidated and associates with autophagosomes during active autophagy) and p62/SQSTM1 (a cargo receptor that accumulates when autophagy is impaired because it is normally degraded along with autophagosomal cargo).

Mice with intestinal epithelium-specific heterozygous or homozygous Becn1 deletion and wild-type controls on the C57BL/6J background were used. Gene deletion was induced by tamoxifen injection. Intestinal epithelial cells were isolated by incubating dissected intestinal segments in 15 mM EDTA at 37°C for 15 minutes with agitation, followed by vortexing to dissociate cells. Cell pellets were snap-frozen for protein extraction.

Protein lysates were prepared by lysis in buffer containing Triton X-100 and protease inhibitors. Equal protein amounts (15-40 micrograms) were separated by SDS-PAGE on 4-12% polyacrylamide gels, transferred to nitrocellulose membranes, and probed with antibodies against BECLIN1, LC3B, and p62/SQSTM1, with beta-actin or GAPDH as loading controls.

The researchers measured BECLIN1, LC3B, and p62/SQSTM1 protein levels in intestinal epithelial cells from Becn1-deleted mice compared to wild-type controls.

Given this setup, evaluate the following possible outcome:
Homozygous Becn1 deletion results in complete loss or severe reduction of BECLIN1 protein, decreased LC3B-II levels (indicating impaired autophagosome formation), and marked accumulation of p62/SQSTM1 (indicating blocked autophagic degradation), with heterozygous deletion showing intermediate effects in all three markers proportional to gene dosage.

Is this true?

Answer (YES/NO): NO